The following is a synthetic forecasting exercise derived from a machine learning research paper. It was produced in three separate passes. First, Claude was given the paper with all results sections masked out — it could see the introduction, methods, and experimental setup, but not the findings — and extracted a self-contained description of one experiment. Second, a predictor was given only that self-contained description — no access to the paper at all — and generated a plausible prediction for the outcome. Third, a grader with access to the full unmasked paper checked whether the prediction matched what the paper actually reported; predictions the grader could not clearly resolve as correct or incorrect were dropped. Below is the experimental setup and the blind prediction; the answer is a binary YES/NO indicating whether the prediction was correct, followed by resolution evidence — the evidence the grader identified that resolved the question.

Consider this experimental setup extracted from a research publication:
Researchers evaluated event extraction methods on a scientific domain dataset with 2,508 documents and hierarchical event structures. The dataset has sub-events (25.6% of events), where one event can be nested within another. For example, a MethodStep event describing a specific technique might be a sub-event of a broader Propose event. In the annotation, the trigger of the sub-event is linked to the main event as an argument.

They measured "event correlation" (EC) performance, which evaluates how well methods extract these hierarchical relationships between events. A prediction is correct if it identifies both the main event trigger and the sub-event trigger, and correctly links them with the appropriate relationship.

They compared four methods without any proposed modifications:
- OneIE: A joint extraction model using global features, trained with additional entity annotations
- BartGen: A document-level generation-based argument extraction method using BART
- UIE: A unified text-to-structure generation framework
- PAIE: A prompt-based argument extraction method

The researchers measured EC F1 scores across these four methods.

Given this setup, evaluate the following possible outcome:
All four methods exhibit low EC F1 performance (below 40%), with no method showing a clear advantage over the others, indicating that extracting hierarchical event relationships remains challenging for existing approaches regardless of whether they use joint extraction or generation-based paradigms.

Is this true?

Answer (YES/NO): NO